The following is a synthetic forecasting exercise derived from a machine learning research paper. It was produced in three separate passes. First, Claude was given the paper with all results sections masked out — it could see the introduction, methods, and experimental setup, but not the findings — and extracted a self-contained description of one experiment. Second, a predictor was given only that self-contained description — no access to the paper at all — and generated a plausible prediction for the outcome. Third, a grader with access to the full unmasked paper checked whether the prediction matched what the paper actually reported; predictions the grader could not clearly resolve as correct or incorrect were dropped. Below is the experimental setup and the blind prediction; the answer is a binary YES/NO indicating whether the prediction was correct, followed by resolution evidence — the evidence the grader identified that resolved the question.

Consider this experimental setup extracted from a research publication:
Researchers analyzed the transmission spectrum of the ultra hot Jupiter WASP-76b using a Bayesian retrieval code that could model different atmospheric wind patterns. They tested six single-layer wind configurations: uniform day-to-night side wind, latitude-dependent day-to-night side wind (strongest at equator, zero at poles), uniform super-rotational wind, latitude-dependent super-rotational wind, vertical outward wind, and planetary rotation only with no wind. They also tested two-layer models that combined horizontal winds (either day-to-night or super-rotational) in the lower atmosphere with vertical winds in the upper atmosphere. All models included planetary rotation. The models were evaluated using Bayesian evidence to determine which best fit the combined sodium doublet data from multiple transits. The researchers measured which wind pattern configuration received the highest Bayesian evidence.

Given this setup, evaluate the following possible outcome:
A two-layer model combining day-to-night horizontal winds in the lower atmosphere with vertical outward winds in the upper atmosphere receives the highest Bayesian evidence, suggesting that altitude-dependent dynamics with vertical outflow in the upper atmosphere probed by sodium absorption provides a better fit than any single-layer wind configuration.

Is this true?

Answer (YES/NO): YES